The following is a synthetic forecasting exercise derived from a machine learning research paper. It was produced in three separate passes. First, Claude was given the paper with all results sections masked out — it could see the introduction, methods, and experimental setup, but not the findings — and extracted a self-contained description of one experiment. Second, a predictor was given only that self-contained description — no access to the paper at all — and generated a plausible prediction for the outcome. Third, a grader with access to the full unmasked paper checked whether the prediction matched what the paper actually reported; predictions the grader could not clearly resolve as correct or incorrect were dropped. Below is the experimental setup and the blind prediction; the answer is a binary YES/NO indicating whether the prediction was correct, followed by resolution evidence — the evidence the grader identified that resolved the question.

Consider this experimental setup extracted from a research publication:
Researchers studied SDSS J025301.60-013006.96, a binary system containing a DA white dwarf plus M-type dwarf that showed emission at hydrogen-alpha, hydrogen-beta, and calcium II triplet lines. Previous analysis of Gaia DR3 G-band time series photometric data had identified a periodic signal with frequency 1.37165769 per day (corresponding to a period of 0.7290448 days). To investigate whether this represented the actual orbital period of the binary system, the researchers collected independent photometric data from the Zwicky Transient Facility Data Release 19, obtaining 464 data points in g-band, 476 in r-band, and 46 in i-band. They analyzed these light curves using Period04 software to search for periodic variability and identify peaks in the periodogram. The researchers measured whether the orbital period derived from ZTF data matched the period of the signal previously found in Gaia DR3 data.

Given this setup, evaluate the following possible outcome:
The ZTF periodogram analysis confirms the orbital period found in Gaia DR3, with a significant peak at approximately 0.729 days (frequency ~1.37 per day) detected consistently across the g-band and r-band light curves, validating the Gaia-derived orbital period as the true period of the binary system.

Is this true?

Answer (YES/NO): NO